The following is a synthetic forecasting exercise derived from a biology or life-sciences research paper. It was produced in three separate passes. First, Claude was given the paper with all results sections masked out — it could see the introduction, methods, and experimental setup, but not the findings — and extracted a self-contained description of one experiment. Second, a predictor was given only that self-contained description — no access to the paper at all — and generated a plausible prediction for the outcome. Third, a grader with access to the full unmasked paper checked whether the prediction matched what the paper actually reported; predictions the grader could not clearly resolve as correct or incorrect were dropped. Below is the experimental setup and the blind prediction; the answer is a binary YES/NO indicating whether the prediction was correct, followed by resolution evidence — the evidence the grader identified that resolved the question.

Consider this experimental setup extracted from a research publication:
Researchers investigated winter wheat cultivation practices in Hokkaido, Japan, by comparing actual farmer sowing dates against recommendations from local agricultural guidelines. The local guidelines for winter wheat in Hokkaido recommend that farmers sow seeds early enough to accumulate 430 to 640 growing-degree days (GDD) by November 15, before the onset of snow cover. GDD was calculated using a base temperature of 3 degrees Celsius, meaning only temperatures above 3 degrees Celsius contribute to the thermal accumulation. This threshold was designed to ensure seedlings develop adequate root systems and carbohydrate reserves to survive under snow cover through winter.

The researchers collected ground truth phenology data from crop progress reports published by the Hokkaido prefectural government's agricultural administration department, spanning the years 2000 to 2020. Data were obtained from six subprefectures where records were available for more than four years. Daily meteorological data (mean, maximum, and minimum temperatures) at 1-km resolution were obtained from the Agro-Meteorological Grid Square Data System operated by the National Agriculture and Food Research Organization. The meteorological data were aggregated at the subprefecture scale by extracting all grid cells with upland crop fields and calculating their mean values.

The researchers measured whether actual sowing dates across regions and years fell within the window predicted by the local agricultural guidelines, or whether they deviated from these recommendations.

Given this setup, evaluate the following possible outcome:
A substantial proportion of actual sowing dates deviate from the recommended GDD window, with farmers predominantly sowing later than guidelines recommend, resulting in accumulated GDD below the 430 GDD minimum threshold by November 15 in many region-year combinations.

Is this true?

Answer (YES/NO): YES